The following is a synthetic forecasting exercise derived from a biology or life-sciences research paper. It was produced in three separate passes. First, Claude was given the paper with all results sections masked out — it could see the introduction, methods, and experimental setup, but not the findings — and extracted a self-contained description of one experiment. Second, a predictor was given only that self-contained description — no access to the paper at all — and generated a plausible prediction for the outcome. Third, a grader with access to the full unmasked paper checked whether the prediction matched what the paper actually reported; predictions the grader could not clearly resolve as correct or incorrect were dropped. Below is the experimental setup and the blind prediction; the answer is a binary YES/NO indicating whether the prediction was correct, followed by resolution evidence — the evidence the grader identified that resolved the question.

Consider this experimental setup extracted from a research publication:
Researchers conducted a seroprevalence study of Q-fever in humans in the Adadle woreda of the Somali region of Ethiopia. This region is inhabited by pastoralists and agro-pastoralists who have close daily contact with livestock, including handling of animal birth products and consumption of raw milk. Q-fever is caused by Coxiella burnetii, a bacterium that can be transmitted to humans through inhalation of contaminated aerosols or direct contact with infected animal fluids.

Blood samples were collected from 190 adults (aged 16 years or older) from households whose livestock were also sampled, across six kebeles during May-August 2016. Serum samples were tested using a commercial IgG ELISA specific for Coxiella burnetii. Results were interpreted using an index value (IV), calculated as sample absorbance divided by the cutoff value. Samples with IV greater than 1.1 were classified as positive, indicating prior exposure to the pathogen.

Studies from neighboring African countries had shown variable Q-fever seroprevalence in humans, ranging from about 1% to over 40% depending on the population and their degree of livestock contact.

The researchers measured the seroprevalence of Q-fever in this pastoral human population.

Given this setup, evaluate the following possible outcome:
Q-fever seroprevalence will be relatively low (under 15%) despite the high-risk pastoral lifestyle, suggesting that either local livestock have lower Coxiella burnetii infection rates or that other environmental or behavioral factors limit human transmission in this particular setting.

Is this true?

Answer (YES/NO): NO